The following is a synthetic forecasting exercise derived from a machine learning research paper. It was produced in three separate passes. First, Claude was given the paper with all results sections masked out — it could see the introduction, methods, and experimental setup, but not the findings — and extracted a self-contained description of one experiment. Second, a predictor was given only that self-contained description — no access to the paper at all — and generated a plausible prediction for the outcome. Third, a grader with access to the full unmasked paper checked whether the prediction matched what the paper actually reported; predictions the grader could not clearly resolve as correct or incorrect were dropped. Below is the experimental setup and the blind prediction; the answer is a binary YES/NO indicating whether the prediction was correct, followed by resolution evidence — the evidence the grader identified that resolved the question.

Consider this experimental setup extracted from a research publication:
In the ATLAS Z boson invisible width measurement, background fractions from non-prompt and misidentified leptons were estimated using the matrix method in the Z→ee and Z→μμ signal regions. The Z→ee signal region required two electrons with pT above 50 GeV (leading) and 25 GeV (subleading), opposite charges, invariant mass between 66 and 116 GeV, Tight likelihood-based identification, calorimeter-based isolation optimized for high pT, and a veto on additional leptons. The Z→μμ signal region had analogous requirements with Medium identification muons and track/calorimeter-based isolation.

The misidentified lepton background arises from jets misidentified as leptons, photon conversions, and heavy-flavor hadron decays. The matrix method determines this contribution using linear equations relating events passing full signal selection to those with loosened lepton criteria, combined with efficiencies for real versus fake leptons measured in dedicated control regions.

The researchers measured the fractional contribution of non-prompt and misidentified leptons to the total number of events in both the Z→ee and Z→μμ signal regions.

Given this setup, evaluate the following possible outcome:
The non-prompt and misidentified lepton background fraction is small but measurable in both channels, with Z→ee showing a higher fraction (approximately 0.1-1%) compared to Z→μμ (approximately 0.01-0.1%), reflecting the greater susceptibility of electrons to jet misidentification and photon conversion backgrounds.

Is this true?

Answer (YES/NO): NO